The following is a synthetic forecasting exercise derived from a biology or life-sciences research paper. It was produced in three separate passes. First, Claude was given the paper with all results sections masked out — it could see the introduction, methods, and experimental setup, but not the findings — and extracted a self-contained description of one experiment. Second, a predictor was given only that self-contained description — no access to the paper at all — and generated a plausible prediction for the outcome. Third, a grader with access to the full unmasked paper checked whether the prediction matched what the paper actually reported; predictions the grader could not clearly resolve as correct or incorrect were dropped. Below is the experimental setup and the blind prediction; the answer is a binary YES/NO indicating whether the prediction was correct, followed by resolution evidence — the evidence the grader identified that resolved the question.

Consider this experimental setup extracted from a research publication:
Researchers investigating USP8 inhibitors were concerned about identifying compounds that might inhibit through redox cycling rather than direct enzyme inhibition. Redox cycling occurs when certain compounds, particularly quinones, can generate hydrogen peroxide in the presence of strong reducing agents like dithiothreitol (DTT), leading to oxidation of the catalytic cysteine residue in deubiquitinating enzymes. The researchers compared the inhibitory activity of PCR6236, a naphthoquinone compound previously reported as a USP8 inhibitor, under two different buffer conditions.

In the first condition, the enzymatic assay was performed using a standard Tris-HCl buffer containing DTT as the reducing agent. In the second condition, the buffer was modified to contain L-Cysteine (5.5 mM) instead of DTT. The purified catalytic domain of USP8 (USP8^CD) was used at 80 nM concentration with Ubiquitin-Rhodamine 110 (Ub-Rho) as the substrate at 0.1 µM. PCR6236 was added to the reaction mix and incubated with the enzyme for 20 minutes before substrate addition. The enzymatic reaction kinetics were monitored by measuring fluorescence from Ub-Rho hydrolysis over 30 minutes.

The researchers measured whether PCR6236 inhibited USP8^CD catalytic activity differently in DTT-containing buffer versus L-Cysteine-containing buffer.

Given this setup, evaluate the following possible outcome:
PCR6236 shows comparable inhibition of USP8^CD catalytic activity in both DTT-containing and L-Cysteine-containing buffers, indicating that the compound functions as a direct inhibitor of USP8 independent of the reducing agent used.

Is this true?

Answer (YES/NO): NO